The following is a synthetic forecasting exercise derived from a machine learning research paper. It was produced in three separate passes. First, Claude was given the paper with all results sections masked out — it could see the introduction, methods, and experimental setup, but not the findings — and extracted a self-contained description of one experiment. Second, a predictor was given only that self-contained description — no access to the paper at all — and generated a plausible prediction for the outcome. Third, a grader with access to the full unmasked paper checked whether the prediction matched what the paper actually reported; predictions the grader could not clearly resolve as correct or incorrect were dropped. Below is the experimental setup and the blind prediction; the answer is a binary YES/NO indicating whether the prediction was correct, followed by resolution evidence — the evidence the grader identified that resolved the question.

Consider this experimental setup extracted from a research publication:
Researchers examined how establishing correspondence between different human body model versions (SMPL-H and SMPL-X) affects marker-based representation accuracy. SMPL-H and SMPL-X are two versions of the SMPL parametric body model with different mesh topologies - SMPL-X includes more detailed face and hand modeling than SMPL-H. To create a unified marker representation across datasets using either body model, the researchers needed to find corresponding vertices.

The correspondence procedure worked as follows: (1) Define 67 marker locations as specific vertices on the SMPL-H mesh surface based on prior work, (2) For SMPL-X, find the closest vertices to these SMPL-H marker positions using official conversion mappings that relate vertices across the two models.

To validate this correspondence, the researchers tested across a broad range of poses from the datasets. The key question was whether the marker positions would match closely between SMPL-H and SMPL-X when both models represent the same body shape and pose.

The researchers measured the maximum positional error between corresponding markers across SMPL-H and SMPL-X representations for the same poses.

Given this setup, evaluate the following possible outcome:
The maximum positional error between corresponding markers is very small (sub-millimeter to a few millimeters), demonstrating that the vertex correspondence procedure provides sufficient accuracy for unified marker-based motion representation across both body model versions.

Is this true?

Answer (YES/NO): NO